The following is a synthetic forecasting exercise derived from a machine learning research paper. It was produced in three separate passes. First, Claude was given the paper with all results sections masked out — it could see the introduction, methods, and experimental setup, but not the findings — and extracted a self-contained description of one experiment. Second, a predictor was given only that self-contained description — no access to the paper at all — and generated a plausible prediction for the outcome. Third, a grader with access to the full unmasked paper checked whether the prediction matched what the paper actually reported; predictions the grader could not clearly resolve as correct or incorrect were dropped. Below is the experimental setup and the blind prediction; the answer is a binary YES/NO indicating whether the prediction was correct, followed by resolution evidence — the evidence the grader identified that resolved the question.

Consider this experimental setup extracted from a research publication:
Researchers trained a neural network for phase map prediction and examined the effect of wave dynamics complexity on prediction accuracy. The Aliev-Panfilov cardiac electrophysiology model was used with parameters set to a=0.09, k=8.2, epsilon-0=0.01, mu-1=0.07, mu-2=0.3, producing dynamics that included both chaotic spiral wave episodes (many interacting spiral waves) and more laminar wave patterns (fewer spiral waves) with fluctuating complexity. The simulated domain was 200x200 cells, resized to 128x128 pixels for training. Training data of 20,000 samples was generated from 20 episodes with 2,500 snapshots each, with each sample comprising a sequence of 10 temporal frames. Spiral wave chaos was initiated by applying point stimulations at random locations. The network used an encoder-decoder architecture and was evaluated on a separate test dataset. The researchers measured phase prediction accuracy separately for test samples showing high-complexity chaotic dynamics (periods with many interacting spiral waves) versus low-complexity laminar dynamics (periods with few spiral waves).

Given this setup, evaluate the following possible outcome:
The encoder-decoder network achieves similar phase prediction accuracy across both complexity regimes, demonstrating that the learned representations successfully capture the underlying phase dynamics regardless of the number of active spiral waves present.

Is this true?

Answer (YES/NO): YES